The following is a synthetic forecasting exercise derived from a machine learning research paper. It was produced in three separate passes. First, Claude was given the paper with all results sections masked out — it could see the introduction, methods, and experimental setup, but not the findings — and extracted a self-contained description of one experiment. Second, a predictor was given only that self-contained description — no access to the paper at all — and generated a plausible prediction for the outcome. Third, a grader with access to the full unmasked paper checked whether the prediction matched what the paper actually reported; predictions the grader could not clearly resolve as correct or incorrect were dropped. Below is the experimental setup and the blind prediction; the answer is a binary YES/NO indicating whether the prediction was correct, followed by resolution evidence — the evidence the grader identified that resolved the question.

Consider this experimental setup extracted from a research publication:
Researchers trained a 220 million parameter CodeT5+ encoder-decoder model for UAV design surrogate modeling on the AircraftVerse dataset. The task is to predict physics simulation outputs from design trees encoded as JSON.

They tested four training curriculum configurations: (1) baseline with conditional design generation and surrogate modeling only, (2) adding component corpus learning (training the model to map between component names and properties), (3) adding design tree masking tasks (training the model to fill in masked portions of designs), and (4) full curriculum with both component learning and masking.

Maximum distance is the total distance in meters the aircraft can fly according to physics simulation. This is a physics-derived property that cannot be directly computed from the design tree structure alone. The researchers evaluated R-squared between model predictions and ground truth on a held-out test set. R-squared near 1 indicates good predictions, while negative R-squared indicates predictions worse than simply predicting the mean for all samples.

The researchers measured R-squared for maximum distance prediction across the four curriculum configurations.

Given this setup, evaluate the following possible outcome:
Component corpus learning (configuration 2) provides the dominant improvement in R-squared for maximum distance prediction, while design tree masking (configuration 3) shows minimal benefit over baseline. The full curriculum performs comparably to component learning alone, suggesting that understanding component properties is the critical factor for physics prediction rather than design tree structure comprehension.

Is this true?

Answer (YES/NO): NO